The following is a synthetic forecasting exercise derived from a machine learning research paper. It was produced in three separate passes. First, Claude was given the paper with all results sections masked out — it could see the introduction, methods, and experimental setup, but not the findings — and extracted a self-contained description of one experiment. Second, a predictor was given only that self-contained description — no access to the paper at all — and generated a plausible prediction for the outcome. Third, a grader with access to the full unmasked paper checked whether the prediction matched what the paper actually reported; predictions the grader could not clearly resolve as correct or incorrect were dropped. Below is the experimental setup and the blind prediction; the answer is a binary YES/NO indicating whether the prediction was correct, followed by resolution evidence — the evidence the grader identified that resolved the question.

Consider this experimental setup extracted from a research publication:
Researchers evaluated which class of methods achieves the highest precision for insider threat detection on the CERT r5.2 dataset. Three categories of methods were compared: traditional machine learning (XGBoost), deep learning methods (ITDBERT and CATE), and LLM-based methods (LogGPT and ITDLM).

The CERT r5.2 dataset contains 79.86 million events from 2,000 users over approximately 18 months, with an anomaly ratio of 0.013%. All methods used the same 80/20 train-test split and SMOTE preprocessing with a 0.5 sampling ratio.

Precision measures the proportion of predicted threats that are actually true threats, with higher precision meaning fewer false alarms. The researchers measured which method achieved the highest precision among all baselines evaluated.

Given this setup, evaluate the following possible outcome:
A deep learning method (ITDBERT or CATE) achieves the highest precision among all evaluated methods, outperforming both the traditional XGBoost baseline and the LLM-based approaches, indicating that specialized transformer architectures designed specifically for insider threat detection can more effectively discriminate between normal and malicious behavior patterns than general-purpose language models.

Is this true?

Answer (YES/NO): NO